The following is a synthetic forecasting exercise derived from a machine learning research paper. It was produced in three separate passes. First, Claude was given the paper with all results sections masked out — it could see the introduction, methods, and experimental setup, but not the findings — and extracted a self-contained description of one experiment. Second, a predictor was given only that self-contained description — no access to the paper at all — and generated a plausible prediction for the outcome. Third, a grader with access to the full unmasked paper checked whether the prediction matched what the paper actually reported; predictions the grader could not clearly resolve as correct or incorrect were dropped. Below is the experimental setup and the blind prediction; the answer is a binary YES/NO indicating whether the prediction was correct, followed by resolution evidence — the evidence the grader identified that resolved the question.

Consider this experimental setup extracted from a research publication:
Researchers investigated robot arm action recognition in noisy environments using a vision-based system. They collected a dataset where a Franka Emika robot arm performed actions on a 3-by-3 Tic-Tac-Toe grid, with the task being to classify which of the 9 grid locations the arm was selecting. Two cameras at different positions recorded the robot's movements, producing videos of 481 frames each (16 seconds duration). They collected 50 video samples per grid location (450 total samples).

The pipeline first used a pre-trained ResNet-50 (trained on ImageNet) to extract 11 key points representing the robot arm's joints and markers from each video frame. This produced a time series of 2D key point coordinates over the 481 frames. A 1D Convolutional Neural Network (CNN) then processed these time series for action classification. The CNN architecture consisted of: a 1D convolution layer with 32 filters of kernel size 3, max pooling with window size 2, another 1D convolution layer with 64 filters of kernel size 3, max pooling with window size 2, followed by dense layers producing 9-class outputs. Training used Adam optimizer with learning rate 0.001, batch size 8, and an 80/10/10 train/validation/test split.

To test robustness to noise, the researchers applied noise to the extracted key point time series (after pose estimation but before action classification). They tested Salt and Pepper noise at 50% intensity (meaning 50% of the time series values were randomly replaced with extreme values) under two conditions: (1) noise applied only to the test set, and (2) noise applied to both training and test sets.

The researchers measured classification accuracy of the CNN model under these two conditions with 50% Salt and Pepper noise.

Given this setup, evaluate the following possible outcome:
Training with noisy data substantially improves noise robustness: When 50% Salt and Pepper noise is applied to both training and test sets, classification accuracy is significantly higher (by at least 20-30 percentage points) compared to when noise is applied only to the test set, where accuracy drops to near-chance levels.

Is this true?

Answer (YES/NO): NO